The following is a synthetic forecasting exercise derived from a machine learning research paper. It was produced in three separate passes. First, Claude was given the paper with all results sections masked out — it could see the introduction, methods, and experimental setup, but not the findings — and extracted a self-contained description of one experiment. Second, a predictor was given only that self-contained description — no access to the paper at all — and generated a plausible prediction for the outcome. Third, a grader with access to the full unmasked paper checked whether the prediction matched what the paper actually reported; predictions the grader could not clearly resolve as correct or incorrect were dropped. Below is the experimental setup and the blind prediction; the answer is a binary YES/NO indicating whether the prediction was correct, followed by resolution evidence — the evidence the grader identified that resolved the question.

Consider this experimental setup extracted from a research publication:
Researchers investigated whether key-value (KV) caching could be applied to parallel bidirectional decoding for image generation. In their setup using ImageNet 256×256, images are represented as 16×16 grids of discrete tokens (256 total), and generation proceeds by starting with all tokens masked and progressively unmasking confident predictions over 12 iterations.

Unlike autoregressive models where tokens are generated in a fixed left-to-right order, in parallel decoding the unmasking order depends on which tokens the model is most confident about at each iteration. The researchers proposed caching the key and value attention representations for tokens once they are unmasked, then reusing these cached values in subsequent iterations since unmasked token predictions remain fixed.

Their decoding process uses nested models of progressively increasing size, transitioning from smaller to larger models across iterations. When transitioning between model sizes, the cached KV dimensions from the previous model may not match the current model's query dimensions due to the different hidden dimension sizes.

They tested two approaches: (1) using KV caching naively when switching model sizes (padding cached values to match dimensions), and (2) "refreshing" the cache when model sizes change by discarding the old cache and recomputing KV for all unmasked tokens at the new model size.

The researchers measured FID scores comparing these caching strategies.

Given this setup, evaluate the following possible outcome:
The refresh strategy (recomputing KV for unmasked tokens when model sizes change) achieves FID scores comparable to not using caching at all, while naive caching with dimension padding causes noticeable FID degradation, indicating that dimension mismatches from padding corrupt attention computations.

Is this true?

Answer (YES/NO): YES